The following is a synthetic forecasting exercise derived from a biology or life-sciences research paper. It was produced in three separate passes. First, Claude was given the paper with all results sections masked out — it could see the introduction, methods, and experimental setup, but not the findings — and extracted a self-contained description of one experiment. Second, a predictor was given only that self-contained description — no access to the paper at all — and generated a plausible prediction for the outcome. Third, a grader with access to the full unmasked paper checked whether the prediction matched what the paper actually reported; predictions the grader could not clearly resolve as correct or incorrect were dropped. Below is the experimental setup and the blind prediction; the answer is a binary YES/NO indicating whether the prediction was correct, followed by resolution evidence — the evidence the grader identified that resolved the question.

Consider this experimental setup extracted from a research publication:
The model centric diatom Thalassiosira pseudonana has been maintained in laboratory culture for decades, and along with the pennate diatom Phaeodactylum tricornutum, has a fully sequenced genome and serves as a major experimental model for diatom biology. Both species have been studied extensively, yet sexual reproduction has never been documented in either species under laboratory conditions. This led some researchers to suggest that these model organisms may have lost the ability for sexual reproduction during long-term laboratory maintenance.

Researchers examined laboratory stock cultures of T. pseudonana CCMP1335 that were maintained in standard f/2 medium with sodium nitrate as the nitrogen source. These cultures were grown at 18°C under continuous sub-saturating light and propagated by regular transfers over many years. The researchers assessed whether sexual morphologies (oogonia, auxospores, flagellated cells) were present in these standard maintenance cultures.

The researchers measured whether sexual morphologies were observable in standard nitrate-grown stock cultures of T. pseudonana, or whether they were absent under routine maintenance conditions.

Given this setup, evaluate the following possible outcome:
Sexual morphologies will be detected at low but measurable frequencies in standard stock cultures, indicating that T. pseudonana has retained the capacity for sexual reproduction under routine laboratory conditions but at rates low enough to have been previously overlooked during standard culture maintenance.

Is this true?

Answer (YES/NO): YES